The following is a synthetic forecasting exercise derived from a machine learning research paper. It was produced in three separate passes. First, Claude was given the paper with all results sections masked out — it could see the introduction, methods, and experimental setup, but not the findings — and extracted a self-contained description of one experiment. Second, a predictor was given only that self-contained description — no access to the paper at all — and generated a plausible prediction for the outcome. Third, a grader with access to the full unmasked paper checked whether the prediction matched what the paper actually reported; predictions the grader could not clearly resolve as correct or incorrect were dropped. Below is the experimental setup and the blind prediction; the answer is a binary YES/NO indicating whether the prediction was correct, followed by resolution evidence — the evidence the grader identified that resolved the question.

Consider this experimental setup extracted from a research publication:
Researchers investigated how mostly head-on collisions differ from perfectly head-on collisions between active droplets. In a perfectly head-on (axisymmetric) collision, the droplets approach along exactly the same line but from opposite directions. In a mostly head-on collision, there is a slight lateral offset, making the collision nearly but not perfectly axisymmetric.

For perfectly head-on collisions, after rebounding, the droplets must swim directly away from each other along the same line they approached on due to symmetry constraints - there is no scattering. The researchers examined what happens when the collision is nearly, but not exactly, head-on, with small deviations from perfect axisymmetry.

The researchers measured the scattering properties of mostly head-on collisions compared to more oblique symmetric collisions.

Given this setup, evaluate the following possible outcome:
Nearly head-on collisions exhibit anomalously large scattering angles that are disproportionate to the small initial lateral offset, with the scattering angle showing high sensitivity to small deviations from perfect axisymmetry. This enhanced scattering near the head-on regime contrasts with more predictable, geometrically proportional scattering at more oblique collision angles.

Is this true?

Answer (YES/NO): YES